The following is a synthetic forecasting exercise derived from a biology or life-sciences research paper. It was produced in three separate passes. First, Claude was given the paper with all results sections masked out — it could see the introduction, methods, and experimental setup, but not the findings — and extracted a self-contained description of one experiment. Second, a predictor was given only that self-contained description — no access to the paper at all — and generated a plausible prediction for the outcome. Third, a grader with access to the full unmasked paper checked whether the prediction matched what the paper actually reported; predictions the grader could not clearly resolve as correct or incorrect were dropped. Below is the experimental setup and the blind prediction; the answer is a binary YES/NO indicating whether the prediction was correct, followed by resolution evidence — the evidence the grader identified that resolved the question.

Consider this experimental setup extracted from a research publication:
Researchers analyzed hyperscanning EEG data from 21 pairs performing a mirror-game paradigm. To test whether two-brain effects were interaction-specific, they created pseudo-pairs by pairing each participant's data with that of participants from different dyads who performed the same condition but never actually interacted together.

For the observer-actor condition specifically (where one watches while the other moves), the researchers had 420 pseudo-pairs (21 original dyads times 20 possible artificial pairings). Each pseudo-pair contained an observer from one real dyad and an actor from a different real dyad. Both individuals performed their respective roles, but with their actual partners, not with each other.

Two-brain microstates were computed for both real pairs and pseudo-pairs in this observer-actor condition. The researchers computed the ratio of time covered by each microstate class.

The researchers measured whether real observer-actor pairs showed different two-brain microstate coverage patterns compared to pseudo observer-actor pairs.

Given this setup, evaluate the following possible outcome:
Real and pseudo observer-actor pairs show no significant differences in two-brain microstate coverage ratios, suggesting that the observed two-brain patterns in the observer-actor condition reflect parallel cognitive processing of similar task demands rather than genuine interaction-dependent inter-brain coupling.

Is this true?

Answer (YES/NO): YES